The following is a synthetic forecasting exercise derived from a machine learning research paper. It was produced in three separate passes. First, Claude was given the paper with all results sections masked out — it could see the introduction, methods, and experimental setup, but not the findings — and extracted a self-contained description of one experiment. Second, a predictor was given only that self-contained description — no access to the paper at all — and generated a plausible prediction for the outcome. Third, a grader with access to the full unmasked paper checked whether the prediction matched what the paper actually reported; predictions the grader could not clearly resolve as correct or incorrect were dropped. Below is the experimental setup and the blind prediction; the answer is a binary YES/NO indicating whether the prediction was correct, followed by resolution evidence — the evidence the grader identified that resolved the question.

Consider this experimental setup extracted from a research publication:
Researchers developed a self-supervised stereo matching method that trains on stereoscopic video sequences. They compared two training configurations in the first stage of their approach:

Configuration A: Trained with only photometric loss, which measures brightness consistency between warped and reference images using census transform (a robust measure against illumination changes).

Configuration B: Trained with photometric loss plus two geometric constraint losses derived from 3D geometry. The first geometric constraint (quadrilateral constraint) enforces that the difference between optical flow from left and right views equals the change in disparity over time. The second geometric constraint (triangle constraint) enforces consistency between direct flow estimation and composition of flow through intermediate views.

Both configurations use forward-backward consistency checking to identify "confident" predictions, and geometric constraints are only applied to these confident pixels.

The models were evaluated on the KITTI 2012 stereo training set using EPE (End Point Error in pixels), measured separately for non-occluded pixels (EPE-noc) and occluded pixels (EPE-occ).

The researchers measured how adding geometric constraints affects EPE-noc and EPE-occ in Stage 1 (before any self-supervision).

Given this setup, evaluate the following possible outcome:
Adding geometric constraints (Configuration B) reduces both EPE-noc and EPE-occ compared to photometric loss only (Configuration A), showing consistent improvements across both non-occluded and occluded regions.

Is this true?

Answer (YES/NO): NO